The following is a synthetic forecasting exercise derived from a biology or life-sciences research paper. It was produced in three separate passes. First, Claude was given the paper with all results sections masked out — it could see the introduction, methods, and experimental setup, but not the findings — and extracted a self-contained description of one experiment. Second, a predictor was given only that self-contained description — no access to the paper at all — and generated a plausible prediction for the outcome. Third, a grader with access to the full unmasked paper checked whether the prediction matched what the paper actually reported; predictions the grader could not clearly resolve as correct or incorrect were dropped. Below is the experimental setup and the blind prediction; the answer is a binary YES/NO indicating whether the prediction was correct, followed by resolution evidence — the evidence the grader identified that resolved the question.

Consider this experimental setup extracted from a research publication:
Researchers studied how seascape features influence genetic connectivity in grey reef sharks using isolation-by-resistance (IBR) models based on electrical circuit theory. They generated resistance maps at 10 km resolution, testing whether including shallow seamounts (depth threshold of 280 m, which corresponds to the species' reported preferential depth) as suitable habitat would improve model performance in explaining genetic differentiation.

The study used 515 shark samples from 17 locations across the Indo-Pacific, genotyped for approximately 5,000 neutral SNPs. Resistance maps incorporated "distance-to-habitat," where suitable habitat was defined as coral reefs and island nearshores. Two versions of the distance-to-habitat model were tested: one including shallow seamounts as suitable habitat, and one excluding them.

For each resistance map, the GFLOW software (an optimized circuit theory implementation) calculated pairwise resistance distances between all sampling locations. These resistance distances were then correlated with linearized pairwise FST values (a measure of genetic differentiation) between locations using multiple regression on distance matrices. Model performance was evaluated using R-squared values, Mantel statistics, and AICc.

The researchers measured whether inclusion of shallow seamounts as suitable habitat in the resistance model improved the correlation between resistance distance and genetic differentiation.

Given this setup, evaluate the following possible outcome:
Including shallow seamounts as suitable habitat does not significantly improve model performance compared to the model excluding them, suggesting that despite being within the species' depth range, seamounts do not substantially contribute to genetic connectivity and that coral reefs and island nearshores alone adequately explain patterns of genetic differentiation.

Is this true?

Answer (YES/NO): YES